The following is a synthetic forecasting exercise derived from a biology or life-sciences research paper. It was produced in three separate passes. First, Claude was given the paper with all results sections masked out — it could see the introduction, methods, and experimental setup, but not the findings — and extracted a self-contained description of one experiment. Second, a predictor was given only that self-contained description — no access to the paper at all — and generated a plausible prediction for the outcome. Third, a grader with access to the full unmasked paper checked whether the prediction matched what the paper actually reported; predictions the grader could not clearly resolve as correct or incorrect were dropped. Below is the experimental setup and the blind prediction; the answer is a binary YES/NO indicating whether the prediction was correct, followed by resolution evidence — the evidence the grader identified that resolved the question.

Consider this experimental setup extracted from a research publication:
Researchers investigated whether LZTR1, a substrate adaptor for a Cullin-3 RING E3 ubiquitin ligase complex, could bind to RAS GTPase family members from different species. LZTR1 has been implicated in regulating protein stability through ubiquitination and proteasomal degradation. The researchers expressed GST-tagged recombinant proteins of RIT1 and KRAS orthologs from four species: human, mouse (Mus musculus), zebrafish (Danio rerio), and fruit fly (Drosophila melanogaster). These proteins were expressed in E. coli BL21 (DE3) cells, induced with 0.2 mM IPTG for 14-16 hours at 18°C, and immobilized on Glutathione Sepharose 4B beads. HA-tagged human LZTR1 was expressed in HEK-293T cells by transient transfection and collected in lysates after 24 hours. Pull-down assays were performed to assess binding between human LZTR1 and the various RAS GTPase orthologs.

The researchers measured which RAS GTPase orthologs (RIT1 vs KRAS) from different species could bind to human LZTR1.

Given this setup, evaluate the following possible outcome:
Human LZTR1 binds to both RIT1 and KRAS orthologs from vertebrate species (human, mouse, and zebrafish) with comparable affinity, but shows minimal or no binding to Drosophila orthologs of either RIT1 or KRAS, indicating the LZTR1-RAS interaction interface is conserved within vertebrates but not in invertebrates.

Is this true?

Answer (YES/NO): NO